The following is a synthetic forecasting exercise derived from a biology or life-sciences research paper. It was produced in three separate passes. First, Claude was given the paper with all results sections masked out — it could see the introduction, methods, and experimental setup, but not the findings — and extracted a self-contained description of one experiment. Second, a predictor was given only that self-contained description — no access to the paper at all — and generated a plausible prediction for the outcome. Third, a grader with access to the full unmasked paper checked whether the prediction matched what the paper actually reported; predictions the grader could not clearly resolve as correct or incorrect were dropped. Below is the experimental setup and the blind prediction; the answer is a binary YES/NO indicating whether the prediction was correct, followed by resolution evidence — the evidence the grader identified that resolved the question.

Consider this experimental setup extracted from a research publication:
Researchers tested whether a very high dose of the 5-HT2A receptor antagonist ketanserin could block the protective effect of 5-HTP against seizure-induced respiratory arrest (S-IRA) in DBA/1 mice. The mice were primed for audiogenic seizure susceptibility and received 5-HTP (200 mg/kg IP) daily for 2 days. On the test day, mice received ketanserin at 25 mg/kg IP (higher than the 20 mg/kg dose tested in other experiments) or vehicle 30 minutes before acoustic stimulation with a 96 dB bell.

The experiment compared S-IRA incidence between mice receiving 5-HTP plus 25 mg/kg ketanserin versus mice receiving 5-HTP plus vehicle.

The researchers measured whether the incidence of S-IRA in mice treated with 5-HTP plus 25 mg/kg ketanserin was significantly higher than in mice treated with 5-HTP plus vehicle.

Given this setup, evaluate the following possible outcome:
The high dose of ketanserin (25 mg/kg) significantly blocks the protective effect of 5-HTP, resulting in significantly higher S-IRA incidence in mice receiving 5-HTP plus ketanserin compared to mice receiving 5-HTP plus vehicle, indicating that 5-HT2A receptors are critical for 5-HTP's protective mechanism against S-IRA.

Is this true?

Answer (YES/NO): NO